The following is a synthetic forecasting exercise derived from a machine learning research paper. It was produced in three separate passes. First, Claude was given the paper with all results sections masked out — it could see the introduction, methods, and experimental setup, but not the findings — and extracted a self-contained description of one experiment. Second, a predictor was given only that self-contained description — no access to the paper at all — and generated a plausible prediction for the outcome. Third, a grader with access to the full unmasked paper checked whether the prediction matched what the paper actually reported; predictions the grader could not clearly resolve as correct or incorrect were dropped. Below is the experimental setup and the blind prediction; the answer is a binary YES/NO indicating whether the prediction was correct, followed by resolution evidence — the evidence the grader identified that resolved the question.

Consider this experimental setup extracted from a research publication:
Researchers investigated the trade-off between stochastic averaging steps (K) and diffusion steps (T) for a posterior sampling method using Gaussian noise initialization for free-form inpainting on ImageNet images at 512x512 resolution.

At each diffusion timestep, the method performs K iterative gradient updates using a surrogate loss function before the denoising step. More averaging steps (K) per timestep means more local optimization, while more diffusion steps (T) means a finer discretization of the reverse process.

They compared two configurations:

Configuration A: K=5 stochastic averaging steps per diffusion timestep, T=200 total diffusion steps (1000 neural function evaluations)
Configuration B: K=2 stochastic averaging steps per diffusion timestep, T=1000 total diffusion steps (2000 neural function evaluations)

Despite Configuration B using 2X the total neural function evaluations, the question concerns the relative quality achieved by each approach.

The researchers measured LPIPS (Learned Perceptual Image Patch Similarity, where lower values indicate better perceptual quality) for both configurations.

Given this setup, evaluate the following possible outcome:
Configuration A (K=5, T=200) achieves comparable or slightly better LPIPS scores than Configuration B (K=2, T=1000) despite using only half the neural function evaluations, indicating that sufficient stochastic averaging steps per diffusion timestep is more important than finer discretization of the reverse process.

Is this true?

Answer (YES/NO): NO